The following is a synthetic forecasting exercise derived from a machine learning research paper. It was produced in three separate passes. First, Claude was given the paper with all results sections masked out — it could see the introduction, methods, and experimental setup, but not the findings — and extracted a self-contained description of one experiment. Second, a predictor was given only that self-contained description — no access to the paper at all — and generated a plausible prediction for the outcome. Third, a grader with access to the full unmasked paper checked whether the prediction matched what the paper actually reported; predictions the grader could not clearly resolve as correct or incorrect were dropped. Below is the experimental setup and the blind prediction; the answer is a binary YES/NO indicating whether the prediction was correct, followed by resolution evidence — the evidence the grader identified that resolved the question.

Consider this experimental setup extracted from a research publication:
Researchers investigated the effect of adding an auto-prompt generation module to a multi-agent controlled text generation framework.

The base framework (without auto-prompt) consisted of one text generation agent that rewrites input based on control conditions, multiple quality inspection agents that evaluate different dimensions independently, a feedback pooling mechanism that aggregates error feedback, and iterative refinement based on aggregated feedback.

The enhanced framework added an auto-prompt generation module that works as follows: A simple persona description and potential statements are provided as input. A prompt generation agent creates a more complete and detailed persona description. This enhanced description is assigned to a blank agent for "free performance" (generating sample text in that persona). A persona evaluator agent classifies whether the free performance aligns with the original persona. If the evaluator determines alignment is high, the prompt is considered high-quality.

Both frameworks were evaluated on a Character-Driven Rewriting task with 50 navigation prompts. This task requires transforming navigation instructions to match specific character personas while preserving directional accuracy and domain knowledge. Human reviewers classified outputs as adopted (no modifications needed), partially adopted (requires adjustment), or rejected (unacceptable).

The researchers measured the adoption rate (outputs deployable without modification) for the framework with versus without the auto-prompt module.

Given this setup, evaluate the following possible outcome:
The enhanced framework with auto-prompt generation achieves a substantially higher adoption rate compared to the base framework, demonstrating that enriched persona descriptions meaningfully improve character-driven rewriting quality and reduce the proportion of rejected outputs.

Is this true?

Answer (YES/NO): YES